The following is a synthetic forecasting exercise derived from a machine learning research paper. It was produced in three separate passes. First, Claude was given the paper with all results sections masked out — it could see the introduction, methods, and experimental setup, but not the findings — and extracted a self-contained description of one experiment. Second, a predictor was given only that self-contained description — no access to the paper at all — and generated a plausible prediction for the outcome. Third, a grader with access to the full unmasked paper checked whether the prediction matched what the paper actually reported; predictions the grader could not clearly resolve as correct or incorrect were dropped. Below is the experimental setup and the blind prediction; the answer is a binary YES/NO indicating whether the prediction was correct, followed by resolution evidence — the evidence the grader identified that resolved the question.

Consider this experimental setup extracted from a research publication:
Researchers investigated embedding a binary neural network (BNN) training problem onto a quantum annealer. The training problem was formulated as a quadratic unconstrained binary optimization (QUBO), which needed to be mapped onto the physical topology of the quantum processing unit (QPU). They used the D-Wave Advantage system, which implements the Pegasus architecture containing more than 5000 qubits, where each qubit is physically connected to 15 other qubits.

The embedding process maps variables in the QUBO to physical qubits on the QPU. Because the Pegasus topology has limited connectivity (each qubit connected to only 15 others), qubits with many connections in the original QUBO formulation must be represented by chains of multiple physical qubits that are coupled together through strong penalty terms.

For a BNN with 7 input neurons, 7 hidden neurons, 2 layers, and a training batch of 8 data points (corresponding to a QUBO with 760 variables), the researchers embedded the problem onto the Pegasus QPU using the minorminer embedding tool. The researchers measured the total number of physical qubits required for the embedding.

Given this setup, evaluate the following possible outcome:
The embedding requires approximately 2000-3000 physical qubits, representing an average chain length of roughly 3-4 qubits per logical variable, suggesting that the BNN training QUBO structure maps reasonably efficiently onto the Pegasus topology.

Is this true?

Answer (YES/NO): NO